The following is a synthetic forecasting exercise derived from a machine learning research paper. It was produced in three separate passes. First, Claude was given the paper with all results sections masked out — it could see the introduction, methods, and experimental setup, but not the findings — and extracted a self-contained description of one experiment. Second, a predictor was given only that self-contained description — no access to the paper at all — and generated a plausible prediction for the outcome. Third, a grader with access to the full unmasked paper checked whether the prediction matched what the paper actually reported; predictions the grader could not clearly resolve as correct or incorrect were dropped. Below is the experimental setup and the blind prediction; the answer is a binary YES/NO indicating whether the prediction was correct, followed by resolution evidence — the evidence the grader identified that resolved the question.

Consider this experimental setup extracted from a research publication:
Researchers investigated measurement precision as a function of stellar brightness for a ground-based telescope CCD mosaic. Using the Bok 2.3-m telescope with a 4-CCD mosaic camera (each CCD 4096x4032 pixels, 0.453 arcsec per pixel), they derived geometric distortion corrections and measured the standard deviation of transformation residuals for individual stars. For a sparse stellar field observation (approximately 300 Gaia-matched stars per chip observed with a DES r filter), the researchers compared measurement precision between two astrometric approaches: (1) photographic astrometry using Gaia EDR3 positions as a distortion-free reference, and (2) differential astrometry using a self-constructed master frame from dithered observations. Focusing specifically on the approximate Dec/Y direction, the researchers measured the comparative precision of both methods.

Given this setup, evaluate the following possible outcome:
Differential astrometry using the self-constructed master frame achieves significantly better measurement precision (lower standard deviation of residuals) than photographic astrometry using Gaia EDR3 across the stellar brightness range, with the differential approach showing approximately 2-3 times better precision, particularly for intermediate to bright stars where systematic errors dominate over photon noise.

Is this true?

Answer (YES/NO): NO